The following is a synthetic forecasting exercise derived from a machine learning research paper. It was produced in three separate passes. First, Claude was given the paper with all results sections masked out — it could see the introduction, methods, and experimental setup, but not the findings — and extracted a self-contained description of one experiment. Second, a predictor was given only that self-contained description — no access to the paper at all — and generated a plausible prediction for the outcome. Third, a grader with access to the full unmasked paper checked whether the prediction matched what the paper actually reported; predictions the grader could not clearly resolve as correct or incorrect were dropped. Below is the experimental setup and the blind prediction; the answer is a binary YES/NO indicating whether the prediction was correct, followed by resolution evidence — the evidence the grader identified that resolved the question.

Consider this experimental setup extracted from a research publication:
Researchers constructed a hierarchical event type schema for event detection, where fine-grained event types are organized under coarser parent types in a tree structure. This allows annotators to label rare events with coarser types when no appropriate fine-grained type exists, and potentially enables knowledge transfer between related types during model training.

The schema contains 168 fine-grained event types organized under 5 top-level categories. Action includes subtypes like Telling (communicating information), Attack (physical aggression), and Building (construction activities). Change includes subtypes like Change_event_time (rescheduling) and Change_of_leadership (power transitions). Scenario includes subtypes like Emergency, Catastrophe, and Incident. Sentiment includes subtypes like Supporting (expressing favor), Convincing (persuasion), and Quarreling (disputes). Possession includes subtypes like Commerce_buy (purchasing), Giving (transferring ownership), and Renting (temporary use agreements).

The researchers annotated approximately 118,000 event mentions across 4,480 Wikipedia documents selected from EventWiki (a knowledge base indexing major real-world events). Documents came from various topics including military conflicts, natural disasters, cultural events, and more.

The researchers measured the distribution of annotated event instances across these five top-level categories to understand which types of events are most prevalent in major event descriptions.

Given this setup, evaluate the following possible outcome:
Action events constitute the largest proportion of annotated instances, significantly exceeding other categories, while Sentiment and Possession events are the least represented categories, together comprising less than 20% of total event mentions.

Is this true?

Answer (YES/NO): YES